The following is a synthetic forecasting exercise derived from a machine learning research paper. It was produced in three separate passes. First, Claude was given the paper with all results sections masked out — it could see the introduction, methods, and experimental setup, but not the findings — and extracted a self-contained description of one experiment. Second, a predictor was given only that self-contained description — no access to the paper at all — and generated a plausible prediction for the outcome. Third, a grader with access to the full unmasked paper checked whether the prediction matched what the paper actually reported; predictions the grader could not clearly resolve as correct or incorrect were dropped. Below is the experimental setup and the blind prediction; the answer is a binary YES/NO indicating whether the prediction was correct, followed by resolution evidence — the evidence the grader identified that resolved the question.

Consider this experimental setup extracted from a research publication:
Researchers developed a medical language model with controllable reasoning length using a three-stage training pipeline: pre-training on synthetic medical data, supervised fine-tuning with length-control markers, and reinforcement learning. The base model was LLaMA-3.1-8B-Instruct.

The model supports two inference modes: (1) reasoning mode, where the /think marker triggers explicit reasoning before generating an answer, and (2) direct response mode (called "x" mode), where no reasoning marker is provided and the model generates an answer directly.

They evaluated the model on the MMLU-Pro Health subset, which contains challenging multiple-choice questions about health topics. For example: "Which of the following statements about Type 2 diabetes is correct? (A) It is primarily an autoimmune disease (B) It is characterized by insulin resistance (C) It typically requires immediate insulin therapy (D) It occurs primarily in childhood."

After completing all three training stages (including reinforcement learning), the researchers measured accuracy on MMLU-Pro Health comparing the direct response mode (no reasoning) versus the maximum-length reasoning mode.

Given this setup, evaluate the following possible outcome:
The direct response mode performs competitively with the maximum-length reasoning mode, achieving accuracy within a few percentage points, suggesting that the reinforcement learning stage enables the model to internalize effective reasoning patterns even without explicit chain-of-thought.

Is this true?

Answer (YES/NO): NO